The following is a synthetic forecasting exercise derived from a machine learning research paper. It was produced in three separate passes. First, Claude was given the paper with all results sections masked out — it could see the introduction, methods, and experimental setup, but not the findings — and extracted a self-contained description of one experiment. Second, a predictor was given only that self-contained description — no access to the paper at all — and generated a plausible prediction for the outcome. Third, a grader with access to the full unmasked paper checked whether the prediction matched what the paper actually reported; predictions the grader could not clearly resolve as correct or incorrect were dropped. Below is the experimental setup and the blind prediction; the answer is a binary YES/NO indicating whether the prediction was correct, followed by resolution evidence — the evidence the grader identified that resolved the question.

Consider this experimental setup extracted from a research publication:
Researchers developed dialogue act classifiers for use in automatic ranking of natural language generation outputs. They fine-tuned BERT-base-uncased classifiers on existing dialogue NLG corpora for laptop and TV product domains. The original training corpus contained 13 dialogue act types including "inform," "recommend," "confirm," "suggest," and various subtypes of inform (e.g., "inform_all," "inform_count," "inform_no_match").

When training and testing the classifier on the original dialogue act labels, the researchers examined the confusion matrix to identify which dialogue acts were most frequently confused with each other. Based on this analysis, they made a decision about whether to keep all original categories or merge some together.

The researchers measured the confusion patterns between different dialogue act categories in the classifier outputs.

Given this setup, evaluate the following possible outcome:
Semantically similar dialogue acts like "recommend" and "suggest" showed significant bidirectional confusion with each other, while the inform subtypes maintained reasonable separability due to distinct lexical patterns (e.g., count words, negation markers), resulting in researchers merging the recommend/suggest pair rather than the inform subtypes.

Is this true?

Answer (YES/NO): NO